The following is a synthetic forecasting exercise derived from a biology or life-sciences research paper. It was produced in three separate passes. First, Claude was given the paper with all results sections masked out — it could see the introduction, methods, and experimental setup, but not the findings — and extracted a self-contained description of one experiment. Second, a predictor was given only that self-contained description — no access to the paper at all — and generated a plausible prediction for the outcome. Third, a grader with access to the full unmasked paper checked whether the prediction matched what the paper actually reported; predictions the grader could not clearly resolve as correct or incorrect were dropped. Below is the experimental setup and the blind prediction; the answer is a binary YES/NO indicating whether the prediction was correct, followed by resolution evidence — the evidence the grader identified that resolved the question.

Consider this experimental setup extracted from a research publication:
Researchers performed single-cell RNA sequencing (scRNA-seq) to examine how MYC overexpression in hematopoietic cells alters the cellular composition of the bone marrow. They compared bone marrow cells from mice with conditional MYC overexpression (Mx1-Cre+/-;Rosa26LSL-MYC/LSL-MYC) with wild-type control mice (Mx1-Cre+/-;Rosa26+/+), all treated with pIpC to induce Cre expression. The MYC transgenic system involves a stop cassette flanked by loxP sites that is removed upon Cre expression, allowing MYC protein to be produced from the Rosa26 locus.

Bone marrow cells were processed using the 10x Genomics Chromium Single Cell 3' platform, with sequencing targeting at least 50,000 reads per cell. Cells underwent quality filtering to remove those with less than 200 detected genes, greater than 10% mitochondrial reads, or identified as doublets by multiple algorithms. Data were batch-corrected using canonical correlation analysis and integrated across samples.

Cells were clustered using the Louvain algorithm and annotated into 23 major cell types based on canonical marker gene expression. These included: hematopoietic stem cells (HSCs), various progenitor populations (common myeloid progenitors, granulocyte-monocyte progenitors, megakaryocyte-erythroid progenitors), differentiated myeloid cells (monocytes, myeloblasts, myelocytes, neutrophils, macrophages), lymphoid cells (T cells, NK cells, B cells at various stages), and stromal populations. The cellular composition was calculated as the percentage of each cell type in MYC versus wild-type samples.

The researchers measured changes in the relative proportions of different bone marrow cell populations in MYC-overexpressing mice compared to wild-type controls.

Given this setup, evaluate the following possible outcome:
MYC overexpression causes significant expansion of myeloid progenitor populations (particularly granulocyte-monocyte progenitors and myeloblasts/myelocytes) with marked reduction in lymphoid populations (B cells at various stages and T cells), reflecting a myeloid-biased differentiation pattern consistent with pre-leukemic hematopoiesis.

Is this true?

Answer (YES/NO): YES